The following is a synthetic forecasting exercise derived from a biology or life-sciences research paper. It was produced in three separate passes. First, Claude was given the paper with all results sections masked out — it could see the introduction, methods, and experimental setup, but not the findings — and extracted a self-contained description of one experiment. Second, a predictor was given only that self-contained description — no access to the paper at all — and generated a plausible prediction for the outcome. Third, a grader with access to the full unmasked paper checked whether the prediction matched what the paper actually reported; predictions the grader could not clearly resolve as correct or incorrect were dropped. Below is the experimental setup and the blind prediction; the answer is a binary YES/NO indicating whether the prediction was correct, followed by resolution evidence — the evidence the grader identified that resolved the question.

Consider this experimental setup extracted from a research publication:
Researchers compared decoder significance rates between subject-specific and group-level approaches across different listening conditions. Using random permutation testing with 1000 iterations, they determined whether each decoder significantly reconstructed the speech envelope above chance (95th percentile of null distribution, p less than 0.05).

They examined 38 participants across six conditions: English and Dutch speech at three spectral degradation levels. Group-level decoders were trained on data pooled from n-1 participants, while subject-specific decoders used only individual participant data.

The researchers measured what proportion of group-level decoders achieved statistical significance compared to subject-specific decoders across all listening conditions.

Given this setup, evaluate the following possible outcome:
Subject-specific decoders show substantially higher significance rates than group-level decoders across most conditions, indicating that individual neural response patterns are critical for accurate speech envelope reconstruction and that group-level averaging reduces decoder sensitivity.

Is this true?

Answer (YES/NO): YES